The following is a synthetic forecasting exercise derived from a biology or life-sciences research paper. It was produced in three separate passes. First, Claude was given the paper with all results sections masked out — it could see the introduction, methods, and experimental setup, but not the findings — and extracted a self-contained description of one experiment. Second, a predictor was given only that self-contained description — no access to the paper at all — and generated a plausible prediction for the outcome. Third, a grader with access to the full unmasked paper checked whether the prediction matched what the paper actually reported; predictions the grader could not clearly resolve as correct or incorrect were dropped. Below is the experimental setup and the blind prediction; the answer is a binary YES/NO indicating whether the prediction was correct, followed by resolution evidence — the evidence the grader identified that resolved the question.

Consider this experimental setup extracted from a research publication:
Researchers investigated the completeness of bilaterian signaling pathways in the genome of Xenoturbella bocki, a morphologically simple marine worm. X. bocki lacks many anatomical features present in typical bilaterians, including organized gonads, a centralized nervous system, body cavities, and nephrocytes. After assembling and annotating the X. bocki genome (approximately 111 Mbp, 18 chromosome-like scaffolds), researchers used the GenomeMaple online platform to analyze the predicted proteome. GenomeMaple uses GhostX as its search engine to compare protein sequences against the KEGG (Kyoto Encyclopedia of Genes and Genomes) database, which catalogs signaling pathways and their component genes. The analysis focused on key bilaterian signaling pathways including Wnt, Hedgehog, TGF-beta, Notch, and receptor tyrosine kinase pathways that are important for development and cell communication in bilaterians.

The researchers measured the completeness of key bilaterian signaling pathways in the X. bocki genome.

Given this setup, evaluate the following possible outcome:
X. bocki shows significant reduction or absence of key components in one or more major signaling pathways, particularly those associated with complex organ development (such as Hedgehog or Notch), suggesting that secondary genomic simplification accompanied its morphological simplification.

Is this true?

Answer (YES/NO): NO